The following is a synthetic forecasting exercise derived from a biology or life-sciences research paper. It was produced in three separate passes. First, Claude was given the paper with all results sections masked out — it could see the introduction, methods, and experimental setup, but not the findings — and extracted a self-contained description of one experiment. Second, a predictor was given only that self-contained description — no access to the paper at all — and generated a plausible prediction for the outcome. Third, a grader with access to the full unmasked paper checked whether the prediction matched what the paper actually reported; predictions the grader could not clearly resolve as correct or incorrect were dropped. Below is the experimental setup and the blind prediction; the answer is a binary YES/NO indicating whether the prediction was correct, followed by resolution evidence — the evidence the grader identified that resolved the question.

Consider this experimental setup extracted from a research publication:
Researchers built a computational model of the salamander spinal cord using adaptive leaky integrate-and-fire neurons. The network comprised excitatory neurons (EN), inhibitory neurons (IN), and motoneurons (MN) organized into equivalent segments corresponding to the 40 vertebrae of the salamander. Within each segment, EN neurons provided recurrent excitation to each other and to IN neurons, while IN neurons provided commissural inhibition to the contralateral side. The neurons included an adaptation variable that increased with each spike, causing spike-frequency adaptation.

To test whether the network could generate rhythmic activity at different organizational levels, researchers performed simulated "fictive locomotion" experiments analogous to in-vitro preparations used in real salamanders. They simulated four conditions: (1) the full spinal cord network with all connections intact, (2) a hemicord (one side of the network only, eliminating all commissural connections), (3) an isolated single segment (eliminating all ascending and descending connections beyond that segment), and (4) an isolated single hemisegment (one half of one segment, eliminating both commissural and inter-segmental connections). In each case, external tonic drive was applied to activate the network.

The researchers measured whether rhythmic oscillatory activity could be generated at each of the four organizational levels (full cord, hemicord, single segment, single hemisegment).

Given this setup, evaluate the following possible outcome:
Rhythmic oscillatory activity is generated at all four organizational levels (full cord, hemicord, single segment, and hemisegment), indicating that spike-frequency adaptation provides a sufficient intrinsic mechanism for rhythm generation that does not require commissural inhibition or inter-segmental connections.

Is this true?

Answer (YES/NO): YES